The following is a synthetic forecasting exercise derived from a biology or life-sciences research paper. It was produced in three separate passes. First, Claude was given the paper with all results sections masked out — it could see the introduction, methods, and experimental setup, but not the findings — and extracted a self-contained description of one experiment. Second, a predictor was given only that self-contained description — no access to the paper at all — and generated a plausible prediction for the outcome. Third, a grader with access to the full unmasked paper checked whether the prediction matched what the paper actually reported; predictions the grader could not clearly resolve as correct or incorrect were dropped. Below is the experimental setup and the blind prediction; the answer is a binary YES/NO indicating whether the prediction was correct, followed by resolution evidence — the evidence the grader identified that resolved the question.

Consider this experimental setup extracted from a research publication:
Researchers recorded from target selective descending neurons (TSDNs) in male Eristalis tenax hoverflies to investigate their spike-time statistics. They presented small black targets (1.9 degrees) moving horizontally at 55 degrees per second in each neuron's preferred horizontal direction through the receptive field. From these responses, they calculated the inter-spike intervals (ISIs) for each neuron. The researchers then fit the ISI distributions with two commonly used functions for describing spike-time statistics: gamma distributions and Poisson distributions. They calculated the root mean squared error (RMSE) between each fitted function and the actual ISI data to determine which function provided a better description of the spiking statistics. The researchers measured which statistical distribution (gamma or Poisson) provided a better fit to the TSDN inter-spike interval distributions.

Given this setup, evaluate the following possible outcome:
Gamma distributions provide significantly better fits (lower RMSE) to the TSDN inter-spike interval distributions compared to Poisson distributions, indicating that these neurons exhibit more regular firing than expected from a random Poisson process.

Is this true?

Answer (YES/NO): YES